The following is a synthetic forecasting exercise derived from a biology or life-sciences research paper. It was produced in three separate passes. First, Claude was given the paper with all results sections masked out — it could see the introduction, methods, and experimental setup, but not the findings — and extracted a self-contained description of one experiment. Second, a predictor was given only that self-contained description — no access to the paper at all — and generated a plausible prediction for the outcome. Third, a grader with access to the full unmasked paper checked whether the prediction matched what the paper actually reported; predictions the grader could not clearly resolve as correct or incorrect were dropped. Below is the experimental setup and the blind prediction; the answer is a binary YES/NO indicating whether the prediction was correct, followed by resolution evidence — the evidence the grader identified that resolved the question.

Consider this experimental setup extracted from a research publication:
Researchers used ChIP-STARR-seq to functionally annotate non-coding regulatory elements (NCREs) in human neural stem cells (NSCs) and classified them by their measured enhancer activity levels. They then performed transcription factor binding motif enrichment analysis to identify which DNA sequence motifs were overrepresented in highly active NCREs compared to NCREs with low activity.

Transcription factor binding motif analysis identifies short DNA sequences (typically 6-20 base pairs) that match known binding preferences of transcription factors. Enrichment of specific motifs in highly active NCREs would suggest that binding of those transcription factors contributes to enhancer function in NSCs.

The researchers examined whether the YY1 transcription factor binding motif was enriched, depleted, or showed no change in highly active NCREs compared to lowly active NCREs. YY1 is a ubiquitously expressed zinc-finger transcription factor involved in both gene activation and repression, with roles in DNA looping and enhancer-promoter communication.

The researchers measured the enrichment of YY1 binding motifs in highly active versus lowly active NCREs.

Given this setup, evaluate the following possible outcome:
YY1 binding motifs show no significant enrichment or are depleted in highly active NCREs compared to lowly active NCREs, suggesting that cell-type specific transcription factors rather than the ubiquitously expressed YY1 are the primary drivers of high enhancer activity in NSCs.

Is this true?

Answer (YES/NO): NO